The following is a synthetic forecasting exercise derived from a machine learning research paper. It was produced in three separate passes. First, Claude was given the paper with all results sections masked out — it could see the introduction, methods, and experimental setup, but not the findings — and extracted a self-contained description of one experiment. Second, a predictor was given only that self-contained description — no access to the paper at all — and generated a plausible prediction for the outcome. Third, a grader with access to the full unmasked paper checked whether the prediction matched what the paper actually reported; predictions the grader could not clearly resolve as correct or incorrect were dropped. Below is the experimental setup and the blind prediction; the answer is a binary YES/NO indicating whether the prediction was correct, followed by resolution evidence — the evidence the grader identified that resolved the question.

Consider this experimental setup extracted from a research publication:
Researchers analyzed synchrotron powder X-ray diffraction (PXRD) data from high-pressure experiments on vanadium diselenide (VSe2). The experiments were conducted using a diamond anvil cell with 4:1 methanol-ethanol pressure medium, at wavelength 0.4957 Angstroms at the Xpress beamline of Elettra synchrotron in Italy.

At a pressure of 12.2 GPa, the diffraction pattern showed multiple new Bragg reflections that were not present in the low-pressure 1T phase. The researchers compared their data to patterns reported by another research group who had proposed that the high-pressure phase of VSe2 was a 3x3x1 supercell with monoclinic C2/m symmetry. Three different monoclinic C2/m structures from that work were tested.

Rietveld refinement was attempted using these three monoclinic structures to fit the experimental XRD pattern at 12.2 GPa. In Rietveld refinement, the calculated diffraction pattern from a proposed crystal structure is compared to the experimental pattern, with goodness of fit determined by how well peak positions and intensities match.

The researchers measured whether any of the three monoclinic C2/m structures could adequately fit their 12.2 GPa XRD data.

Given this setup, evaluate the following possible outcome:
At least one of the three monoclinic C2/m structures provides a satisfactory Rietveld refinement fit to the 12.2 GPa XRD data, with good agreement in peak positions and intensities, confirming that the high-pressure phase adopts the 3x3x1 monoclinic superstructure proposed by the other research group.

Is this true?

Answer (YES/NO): NO